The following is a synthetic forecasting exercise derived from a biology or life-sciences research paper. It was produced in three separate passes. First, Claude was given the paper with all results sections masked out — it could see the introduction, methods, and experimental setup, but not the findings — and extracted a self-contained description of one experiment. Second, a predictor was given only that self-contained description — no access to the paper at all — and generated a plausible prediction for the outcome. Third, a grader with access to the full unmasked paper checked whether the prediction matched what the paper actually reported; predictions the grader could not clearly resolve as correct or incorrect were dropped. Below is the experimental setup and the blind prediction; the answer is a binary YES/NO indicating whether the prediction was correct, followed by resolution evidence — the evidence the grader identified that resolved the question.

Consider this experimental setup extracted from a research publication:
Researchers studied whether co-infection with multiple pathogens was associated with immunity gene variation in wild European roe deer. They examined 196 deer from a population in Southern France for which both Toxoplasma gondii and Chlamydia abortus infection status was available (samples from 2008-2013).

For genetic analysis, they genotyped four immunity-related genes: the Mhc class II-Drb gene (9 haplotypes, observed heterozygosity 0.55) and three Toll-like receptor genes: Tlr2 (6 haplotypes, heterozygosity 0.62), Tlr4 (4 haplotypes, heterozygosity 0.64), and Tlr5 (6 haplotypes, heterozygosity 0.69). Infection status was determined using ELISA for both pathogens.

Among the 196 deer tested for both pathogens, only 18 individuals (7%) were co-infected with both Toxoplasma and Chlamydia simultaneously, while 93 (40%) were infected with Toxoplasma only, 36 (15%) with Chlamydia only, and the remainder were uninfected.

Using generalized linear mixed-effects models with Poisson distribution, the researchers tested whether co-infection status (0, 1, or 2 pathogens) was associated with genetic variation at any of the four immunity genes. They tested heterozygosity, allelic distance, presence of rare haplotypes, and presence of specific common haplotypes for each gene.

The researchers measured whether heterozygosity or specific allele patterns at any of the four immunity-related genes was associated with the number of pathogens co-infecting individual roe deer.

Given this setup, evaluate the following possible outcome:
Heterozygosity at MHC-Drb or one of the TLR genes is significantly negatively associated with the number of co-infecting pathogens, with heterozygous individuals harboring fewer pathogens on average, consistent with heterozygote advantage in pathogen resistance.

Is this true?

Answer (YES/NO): NO